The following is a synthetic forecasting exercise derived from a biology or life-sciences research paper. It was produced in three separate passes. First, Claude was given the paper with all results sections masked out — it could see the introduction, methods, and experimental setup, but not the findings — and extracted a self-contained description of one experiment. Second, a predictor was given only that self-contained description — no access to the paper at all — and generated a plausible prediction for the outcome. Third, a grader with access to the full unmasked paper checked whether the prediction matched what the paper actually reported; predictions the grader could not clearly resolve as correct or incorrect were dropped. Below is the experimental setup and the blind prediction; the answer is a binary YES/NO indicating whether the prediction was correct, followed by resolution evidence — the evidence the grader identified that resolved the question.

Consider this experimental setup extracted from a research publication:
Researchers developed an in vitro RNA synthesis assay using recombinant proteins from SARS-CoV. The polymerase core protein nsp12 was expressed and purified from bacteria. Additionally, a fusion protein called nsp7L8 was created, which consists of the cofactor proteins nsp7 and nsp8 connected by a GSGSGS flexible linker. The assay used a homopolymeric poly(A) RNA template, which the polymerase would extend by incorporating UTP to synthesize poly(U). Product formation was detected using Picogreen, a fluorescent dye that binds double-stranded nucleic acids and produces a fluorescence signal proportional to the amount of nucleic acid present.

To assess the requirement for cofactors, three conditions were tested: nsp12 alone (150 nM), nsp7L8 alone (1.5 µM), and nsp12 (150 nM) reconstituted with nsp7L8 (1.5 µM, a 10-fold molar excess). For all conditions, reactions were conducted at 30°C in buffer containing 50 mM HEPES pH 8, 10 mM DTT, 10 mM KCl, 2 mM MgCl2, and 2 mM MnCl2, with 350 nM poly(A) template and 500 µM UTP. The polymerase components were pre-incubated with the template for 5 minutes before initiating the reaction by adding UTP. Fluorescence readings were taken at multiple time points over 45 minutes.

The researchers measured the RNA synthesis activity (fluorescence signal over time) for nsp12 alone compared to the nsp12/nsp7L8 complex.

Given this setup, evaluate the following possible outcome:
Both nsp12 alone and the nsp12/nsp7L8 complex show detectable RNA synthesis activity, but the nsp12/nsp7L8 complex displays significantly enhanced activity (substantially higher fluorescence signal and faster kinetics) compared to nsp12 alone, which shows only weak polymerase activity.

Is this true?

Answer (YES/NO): NO